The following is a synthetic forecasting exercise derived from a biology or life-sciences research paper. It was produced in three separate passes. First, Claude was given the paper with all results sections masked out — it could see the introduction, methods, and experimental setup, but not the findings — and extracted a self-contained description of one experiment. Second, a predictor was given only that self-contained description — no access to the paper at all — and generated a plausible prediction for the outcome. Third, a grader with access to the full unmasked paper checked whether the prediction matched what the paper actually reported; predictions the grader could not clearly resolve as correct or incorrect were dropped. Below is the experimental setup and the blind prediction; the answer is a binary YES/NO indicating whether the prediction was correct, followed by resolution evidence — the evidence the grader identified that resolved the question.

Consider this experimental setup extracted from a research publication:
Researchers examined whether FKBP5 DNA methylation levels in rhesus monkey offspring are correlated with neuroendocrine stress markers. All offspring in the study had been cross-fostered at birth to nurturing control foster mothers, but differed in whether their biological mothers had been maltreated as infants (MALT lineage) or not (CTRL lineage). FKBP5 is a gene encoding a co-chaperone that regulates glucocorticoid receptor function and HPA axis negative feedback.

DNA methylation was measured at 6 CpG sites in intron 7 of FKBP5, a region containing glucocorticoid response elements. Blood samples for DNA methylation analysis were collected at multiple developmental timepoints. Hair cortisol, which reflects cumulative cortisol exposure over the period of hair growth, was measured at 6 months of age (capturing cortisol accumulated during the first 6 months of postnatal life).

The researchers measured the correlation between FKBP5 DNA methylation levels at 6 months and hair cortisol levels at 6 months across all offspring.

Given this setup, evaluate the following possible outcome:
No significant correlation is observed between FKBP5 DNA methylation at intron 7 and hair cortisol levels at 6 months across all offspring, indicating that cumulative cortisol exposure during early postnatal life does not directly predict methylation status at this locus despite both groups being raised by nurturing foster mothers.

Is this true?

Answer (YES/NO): NO